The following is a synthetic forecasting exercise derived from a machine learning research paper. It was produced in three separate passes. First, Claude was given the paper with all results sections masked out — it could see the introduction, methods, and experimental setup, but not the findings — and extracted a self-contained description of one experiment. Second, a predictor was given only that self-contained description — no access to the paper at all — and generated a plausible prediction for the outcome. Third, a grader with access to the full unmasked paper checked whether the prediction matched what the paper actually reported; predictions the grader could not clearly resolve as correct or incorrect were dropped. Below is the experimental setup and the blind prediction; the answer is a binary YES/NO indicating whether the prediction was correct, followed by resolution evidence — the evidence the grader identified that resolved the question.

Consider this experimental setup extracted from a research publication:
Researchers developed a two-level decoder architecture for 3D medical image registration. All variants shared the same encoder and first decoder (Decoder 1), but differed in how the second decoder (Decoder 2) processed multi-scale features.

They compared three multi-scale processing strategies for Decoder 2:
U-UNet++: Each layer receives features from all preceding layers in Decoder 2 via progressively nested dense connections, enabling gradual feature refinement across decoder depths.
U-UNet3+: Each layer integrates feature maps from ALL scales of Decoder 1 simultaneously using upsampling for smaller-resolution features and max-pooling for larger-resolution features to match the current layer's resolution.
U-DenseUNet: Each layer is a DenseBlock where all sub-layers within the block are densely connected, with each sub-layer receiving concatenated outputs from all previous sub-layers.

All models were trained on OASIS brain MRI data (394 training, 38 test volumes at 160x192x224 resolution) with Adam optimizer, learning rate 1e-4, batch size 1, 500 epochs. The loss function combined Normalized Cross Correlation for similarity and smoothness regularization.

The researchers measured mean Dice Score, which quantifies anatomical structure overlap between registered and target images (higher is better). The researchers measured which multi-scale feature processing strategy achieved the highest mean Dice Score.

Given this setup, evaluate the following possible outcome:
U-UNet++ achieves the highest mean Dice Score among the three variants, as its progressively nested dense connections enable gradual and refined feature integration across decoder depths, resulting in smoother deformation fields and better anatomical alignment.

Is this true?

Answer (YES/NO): NO